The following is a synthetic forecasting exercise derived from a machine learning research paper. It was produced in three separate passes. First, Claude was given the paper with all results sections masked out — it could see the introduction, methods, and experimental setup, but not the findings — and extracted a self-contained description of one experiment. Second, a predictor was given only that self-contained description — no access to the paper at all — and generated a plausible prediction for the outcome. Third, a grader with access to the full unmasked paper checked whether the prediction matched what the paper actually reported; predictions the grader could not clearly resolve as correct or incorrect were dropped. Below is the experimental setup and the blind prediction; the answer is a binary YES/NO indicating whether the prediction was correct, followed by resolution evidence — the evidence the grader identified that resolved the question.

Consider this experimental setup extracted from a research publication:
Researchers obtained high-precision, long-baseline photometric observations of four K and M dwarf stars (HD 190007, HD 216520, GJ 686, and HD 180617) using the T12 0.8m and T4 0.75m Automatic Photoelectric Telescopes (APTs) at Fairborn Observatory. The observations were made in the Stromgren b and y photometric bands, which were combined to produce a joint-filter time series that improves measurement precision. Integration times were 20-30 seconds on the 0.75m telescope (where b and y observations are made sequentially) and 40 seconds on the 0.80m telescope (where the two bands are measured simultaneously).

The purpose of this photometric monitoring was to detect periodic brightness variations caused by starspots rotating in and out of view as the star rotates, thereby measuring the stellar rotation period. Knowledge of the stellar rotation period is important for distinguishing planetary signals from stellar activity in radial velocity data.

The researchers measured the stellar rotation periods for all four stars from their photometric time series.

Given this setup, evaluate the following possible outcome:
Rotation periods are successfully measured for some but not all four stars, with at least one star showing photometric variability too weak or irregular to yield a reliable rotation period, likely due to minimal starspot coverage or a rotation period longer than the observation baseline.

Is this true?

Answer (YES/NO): YES